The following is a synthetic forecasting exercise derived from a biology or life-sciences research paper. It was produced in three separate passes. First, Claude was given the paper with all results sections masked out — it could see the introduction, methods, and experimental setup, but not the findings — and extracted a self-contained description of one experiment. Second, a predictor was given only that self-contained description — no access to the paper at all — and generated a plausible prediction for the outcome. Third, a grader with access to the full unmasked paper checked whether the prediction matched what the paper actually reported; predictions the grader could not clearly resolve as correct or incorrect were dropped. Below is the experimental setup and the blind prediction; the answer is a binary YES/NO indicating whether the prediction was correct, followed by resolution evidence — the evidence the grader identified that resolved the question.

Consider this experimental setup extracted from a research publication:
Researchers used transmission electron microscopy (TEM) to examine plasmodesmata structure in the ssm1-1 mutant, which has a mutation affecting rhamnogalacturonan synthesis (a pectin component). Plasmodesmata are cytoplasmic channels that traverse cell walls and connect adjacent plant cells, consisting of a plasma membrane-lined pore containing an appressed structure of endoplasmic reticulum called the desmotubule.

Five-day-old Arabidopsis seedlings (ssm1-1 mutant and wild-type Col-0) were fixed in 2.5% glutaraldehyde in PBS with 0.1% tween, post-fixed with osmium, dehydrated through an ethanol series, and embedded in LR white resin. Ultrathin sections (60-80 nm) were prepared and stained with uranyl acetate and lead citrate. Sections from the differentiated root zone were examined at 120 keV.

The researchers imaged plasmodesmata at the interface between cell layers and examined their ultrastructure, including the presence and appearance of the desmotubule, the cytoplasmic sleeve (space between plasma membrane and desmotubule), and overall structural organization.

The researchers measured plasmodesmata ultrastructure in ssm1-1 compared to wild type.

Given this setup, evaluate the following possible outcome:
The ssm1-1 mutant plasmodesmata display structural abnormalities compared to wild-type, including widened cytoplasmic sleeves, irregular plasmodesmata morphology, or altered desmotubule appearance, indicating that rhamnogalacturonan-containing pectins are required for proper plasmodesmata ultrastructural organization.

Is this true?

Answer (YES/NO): NO